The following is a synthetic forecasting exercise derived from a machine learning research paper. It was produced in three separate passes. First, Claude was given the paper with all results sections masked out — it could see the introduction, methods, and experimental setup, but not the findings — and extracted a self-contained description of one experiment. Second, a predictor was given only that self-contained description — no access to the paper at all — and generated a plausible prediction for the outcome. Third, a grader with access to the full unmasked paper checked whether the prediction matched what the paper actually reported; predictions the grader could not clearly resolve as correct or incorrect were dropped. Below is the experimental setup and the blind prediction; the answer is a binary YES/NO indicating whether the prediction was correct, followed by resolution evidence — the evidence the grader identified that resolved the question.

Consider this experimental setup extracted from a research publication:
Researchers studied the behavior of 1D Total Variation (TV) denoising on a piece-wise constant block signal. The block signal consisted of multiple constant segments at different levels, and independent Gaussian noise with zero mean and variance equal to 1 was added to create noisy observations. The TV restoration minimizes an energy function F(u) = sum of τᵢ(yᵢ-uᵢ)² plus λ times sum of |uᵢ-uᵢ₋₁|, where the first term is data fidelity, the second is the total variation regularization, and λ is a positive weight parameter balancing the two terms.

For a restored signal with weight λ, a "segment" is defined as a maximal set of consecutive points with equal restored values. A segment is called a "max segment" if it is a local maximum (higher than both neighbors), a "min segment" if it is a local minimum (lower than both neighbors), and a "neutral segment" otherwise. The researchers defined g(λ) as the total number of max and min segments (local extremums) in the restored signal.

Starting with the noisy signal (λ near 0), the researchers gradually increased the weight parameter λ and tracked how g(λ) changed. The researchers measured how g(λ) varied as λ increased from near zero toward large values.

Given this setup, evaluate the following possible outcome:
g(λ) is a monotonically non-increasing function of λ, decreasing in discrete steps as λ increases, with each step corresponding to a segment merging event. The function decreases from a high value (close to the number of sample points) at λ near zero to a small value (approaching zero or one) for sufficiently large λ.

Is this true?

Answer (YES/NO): NO